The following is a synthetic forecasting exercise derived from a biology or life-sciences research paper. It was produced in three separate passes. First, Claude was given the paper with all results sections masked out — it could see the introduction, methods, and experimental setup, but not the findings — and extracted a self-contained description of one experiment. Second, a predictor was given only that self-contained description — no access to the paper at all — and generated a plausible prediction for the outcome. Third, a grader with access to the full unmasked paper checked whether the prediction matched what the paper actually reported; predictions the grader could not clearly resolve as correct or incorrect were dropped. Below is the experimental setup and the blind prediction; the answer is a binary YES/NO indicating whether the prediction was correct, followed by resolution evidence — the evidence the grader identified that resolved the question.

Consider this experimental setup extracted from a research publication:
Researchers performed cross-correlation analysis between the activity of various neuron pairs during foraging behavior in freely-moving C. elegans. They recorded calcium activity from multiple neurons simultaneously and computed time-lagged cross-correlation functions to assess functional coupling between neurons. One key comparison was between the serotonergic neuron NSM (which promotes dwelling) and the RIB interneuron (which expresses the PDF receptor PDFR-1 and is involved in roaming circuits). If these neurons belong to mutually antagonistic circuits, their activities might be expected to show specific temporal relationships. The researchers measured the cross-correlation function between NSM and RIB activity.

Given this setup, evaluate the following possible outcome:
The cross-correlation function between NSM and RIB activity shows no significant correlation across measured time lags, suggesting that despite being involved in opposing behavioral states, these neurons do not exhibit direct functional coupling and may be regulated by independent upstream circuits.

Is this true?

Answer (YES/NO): NO